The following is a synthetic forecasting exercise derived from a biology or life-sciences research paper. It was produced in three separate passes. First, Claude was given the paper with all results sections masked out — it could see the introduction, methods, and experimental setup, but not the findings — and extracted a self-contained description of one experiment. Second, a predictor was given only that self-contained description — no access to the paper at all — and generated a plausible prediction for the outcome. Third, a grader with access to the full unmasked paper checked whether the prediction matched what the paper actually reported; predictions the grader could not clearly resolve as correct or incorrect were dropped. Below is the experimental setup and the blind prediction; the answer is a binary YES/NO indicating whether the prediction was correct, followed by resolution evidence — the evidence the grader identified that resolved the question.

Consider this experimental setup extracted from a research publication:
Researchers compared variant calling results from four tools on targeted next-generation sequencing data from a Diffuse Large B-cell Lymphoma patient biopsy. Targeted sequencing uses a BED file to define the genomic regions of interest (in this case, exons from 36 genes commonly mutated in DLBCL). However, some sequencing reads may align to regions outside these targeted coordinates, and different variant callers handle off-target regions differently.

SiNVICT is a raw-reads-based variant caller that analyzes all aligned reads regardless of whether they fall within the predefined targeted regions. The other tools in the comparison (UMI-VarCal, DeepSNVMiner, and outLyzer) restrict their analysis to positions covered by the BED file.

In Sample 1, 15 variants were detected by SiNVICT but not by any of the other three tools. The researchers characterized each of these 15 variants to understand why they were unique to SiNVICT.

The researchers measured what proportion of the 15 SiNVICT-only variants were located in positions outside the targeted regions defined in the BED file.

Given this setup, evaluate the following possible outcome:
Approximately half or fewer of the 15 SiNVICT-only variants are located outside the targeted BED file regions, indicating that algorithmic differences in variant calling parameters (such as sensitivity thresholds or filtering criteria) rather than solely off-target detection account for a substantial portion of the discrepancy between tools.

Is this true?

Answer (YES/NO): YES